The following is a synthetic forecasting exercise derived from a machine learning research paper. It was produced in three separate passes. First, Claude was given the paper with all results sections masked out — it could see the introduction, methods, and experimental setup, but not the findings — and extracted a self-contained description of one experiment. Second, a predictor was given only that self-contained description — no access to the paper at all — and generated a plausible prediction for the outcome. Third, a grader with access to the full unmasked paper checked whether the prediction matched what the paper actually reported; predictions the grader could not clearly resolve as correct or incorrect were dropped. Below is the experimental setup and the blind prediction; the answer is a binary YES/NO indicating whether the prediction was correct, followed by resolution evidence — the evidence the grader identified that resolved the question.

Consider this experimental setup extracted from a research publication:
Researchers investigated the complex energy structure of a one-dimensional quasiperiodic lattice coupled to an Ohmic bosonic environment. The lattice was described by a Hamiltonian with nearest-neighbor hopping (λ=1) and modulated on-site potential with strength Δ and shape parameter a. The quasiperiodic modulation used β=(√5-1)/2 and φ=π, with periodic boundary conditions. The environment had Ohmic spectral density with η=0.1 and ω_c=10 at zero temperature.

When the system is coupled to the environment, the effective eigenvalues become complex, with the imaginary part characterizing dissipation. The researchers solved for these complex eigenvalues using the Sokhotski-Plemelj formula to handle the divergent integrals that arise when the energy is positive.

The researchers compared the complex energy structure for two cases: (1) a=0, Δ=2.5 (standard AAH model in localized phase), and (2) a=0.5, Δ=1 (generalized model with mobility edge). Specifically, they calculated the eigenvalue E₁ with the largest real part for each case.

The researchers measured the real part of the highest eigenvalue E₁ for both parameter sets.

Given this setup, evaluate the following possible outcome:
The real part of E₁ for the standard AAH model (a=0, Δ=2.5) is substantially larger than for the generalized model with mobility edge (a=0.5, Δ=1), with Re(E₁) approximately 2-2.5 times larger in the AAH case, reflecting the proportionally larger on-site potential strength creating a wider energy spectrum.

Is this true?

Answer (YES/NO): NO